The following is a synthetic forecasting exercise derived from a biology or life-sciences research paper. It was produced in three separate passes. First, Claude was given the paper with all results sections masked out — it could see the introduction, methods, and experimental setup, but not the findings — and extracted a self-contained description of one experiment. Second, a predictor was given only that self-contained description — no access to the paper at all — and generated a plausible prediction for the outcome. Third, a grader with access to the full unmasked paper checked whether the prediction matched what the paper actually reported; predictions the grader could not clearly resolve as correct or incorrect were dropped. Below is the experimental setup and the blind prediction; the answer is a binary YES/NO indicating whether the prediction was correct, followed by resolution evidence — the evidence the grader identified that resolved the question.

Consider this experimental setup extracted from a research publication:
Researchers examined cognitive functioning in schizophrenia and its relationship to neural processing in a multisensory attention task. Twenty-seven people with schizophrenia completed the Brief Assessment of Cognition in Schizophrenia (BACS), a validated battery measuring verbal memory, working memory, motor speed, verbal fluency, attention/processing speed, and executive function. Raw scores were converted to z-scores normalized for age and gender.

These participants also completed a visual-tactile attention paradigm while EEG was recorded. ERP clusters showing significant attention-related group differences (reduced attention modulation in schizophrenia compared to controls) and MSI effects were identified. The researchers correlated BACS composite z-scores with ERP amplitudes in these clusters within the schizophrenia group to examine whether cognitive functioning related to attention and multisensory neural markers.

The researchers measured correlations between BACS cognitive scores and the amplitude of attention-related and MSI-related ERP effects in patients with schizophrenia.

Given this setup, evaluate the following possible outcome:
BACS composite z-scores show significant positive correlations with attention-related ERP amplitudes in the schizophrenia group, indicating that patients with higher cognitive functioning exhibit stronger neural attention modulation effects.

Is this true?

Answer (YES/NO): NO